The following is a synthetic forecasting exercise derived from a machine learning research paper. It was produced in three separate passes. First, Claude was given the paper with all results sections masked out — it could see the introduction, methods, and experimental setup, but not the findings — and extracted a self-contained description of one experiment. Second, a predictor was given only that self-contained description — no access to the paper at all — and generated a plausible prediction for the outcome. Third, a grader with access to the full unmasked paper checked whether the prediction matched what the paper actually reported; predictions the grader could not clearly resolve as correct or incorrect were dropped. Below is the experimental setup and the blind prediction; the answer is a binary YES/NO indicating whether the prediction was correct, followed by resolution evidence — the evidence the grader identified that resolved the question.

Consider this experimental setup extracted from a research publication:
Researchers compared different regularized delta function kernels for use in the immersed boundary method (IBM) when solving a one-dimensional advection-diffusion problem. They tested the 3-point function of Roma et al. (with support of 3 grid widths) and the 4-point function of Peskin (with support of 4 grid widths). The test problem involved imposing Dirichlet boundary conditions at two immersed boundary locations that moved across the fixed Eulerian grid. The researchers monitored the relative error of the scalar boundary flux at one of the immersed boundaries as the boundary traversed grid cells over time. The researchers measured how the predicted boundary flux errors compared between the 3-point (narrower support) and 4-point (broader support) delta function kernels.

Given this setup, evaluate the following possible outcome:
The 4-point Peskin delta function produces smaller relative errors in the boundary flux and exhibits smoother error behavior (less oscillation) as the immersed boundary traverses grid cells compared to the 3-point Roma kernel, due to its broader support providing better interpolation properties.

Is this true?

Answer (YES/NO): NO